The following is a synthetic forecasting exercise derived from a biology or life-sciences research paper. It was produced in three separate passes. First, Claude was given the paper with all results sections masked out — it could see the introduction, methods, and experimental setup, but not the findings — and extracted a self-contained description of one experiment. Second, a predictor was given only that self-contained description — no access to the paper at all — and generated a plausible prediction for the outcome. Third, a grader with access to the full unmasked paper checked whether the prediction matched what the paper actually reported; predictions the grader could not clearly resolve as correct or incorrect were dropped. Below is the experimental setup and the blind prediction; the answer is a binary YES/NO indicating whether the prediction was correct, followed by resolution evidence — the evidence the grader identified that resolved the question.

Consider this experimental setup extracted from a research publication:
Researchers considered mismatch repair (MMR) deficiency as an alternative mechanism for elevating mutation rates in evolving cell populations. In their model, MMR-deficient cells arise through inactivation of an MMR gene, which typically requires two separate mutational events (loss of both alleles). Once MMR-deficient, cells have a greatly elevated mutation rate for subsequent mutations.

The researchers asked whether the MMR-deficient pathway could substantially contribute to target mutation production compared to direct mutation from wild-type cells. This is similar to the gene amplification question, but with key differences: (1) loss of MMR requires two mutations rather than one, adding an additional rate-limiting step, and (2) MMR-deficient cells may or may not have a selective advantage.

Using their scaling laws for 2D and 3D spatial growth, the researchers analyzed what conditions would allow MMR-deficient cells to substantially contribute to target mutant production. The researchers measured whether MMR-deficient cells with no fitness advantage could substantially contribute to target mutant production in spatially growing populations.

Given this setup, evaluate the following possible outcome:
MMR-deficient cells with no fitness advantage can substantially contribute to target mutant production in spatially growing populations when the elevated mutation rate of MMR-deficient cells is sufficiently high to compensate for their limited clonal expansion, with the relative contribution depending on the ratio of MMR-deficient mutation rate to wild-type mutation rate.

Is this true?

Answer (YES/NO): NO